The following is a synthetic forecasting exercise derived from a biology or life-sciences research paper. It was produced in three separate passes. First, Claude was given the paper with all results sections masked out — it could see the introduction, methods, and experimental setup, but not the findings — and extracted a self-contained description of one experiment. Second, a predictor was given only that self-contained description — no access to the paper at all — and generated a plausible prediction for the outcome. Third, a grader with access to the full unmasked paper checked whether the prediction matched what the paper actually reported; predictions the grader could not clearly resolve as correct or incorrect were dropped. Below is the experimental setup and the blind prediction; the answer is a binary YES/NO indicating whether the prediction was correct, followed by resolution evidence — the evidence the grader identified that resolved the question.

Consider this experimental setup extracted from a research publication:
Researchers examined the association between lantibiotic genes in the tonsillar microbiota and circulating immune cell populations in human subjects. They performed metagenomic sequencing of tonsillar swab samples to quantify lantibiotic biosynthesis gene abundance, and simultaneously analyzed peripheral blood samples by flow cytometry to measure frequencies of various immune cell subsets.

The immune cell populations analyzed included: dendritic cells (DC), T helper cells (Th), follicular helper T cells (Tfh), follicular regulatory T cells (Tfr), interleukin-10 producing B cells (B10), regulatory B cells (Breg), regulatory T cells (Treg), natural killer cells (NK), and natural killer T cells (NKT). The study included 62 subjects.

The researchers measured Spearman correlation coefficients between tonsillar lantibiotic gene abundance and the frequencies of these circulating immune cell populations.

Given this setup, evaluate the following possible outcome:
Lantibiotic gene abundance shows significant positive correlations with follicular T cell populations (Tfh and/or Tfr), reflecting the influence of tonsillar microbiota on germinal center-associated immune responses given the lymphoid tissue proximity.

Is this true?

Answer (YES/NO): NO